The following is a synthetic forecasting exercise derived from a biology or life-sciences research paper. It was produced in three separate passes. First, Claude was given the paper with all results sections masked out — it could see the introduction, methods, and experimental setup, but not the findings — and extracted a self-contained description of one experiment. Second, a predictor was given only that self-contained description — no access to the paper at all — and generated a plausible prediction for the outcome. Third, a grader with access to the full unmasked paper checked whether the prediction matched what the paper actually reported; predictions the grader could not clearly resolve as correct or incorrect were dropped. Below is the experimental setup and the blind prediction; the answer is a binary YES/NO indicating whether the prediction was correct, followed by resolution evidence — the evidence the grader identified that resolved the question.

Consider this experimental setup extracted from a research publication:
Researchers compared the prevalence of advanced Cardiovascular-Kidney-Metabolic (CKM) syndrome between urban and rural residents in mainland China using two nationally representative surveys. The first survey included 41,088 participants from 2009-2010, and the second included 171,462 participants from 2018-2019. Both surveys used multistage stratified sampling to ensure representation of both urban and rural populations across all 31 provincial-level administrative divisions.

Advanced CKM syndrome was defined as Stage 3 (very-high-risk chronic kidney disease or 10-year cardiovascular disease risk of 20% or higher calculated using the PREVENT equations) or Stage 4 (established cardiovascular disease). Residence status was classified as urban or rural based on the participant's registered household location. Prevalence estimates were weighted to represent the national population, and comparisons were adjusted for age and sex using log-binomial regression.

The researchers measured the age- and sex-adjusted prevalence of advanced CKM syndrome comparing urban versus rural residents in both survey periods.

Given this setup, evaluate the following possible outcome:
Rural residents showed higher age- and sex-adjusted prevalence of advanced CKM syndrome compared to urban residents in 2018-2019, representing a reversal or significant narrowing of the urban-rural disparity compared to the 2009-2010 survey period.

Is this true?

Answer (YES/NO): YES